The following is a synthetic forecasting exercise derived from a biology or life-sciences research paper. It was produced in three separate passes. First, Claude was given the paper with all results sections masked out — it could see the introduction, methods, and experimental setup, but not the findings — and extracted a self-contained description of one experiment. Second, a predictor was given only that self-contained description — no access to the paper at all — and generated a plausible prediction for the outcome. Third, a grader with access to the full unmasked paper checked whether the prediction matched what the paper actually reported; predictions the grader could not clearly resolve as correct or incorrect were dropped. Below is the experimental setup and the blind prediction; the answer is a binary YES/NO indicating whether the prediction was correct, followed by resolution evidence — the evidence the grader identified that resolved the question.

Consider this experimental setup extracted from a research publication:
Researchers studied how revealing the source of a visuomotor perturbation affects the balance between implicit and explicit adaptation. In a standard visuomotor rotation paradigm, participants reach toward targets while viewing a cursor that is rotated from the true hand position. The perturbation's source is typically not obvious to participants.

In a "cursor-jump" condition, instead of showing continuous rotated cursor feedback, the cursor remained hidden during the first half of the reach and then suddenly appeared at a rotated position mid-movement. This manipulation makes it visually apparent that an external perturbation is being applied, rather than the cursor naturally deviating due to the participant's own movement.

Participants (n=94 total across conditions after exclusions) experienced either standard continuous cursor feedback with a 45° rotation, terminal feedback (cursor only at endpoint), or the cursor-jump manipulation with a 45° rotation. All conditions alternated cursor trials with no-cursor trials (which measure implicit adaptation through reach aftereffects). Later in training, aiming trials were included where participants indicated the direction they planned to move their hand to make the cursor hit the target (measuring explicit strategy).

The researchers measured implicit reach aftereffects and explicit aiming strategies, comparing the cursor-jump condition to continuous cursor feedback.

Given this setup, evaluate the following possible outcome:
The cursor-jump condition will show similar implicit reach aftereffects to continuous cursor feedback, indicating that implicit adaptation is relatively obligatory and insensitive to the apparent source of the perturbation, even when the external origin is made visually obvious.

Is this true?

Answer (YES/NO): NO